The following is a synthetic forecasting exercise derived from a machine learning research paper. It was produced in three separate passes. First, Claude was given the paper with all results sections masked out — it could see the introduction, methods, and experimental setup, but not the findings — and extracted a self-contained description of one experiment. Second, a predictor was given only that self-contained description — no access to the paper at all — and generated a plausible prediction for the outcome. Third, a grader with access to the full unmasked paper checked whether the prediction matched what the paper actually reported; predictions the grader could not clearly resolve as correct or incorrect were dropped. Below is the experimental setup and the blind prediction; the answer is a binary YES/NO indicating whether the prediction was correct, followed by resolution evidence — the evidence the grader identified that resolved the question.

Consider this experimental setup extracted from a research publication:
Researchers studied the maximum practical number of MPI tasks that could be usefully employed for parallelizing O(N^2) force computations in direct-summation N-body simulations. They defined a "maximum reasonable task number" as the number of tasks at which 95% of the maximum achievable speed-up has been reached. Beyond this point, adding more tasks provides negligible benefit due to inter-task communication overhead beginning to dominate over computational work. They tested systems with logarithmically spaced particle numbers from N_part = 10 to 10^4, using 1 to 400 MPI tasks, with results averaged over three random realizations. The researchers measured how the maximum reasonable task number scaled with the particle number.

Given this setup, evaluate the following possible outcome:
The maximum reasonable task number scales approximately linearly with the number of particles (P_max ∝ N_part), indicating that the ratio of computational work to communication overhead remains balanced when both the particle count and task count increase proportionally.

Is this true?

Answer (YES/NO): YES